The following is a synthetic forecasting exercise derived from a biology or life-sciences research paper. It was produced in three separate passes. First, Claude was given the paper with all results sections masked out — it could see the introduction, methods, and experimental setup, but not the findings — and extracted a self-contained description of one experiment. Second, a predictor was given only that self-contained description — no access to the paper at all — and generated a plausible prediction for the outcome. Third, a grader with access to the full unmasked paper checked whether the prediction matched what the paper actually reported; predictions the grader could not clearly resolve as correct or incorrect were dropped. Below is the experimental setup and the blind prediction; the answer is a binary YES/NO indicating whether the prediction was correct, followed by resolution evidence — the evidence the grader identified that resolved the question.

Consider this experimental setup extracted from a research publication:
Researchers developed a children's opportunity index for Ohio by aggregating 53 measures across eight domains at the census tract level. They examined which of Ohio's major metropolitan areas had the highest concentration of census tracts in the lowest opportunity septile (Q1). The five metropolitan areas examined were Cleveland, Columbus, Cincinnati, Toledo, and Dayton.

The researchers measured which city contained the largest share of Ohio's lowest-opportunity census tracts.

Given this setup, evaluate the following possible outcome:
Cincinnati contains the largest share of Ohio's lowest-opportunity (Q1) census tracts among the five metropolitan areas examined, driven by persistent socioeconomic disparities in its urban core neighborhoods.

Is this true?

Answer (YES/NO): NO